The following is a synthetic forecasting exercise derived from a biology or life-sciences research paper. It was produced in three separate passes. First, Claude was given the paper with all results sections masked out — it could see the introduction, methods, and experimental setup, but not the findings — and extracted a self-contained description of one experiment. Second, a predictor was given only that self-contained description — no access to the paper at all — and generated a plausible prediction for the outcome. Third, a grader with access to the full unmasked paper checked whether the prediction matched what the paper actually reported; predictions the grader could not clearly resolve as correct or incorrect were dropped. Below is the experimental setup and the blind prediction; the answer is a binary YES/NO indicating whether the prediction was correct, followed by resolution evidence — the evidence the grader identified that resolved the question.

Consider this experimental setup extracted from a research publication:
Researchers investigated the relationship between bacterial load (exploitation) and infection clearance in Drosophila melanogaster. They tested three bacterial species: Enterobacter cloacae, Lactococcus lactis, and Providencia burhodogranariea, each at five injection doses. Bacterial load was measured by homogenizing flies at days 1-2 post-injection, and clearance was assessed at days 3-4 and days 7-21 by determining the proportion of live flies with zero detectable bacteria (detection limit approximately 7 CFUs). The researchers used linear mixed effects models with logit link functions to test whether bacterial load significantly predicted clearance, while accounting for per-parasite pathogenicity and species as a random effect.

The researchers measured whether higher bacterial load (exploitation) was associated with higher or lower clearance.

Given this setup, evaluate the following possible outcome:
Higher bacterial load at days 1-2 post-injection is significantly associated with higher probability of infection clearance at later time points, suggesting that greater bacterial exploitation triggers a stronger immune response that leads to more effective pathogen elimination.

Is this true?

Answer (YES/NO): NO